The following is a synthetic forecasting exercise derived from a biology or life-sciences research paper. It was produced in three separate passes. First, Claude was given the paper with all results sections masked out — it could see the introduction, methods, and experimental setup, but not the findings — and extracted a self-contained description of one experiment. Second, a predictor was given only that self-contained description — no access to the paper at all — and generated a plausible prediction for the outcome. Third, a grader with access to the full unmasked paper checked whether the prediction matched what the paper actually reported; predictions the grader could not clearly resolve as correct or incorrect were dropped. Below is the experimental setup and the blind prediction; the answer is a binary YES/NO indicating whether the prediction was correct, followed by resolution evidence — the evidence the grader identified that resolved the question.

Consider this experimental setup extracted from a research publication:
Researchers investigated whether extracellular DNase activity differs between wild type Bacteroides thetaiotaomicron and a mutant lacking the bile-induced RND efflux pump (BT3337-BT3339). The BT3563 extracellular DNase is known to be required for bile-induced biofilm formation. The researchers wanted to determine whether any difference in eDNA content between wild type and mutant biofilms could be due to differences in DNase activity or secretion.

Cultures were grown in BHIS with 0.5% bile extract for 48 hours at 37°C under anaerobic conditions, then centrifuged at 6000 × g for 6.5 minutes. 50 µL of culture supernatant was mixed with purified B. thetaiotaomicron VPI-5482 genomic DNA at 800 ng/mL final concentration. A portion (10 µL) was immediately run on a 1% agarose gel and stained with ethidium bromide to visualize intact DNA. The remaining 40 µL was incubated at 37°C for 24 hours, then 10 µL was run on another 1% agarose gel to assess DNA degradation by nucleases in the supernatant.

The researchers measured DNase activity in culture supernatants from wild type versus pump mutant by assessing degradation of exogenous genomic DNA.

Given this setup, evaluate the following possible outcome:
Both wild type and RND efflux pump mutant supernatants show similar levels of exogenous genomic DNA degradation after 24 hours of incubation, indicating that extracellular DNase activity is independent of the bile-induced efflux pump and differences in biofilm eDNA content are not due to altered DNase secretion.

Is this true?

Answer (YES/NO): YES